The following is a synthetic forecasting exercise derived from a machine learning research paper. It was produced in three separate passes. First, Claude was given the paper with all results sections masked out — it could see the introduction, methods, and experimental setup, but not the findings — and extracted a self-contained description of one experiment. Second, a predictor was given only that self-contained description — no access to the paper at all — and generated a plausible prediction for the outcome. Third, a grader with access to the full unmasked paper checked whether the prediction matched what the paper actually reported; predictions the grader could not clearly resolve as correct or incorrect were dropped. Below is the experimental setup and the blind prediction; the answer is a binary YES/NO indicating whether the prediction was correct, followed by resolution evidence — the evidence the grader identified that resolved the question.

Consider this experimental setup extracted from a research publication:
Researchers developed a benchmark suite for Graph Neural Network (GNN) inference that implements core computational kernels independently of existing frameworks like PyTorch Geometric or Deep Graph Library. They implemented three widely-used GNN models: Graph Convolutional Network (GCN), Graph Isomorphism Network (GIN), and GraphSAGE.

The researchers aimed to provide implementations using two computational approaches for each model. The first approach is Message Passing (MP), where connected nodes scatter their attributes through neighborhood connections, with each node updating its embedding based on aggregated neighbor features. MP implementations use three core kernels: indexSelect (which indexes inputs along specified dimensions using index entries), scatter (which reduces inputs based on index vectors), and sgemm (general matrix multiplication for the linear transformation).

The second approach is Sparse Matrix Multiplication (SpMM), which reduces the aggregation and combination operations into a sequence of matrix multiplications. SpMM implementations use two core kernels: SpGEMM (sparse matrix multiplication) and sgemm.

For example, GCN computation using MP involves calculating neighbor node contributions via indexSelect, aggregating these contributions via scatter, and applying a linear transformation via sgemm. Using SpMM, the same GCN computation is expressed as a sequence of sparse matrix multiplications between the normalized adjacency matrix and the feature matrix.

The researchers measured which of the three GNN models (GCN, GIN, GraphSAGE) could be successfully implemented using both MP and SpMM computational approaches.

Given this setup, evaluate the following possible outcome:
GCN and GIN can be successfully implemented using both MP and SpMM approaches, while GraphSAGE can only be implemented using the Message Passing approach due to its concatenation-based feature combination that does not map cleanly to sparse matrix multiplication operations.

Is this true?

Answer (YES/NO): NO